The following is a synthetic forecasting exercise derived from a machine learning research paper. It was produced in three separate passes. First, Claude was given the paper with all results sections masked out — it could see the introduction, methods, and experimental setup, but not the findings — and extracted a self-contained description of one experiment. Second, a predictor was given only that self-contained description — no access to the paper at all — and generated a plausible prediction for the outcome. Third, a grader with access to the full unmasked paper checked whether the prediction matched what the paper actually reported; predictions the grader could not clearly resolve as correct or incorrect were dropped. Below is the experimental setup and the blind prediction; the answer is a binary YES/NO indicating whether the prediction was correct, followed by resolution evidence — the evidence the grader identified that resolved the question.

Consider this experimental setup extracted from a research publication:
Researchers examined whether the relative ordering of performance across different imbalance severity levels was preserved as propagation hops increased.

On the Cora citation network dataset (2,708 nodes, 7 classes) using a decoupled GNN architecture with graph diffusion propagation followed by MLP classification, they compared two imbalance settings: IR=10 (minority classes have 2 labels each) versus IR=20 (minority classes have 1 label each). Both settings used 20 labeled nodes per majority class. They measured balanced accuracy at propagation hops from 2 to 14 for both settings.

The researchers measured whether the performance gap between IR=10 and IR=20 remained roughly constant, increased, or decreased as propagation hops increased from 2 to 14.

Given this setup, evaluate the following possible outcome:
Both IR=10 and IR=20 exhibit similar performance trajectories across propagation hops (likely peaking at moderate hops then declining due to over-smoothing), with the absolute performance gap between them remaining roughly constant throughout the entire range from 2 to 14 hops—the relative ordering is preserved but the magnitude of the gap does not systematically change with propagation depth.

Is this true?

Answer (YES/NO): NO